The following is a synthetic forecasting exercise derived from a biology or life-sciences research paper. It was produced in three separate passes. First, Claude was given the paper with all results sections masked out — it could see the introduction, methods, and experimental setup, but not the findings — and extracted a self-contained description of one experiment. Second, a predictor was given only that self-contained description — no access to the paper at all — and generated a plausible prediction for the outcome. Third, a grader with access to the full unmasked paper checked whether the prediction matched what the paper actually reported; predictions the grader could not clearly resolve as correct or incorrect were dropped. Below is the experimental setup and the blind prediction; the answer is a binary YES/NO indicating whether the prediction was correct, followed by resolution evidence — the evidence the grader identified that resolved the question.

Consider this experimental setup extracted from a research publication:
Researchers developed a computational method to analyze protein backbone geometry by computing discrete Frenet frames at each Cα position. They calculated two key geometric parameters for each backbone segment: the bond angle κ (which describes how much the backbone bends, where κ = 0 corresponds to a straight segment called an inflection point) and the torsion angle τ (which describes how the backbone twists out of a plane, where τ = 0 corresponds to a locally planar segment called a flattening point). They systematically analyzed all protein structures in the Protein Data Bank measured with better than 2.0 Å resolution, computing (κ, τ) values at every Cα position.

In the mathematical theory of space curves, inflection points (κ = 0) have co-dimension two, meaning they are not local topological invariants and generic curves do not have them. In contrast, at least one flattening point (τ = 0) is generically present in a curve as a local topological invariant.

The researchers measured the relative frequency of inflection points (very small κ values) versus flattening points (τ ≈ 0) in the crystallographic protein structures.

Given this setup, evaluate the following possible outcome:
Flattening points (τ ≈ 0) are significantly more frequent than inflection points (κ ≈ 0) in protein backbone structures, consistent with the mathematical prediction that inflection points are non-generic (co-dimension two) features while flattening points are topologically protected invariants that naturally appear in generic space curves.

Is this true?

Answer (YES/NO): YES